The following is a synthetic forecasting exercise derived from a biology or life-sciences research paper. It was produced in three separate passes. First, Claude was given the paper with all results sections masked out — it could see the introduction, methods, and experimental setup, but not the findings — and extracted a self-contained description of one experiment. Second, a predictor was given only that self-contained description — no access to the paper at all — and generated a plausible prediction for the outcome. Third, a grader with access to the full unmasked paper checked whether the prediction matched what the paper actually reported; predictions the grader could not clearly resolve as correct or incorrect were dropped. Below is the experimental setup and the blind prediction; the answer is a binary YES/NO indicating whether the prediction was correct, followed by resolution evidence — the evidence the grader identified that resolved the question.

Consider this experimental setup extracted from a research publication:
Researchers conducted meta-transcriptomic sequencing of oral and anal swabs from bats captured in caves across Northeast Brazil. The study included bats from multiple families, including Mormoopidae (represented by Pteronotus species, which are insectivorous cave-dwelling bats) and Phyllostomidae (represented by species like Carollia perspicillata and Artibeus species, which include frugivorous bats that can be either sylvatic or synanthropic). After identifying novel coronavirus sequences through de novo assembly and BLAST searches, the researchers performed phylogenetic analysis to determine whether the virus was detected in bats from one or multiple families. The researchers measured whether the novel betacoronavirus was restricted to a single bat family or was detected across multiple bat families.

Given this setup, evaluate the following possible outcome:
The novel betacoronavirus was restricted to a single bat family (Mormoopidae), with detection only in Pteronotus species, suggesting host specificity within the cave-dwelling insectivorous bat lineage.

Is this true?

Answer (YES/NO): NO